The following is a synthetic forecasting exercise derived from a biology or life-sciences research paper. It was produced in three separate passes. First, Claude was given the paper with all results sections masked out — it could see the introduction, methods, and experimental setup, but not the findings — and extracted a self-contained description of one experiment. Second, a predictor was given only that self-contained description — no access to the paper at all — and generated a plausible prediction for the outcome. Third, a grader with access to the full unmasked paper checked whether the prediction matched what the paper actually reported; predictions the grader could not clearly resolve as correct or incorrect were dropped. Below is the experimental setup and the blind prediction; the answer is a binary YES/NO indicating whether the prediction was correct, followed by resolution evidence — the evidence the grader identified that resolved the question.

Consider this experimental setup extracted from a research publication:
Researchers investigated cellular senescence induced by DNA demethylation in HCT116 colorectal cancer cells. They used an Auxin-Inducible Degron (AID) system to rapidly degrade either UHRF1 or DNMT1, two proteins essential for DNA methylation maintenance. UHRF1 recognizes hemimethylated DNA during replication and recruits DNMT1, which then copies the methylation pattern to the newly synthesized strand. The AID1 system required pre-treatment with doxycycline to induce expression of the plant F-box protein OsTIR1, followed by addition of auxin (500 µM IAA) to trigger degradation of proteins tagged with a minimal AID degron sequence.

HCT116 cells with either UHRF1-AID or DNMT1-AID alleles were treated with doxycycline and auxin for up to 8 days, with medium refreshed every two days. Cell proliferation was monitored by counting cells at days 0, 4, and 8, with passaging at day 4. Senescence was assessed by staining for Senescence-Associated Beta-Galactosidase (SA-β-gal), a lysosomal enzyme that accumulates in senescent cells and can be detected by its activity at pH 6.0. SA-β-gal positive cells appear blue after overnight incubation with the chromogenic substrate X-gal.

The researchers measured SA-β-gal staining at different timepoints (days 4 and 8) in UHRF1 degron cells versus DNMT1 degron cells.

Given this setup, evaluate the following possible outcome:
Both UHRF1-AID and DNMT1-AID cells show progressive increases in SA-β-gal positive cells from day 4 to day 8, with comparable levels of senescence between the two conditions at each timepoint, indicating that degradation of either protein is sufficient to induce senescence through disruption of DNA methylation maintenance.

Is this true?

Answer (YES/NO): NO